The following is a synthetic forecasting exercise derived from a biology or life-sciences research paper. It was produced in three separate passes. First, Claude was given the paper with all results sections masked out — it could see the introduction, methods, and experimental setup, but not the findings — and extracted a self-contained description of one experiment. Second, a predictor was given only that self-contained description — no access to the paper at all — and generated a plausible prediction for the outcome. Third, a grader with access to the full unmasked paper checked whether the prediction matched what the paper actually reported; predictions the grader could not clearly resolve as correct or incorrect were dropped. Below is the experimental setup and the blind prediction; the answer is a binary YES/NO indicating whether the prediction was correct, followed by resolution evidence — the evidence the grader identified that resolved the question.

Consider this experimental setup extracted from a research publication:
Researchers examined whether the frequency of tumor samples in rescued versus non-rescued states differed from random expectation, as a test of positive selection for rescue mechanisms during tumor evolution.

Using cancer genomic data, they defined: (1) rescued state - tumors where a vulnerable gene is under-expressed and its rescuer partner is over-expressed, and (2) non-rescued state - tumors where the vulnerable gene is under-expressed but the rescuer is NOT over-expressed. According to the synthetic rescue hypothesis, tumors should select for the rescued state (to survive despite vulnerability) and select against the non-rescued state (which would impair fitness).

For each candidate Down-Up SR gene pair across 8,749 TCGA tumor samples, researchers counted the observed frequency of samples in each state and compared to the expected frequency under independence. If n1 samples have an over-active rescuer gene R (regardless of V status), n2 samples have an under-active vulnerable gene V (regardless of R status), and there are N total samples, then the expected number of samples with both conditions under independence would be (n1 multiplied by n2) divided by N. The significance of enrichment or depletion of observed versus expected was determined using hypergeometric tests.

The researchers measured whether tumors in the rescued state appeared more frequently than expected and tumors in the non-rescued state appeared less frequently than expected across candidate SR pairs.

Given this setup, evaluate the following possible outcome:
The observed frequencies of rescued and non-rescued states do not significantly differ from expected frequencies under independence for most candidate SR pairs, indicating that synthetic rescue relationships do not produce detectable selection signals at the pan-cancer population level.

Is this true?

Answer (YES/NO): NO